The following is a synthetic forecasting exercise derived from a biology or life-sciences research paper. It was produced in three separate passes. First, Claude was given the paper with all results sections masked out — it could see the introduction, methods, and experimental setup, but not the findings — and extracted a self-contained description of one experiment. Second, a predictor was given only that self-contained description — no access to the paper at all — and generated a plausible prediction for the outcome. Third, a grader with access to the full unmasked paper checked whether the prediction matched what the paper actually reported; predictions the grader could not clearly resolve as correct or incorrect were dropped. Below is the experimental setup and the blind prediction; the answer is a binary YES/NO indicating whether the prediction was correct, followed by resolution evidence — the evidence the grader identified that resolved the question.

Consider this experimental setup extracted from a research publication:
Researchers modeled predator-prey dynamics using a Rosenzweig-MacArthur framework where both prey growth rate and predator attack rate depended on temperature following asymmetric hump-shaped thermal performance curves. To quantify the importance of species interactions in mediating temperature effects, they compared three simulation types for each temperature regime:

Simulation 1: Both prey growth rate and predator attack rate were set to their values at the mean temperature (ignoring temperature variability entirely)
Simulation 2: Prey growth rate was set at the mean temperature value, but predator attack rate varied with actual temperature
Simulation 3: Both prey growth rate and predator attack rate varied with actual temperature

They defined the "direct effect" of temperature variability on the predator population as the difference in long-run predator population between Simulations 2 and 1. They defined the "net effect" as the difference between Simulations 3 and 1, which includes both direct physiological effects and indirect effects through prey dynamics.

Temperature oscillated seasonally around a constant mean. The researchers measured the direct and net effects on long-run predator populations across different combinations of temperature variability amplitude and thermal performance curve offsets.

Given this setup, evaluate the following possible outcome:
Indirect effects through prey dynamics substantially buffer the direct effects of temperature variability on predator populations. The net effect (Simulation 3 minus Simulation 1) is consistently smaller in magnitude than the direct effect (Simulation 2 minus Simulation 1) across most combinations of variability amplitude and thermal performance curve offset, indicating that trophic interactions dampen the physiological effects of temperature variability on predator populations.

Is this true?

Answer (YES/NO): NO